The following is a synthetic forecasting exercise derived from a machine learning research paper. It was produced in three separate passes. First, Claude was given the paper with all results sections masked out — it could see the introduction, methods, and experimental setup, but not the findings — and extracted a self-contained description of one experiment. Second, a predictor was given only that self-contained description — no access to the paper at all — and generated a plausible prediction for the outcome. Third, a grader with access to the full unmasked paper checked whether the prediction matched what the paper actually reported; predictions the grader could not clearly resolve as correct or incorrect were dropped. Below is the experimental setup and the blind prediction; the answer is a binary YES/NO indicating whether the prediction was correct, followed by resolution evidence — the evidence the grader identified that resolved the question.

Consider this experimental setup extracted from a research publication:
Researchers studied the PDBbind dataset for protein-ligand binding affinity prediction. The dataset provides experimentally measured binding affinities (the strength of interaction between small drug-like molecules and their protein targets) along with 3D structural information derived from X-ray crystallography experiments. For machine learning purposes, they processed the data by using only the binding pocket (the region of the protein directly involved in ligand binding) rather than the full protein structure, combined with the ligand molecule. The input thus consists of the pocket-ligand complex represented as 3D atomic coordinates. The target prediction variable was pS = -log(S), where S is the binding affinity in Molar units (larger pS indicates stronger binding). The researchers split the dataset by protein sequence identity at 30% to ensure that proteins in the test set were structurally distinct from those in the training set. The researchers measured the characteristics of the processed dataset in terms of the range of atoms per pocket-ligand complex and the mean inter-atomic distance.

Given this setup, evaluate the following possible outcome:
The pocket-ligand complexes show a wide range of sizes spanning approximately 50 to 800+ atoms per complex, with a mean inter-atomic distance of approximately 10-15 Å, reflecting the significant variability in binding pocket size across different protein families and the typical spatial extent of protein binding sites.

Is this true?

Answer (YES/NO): NO